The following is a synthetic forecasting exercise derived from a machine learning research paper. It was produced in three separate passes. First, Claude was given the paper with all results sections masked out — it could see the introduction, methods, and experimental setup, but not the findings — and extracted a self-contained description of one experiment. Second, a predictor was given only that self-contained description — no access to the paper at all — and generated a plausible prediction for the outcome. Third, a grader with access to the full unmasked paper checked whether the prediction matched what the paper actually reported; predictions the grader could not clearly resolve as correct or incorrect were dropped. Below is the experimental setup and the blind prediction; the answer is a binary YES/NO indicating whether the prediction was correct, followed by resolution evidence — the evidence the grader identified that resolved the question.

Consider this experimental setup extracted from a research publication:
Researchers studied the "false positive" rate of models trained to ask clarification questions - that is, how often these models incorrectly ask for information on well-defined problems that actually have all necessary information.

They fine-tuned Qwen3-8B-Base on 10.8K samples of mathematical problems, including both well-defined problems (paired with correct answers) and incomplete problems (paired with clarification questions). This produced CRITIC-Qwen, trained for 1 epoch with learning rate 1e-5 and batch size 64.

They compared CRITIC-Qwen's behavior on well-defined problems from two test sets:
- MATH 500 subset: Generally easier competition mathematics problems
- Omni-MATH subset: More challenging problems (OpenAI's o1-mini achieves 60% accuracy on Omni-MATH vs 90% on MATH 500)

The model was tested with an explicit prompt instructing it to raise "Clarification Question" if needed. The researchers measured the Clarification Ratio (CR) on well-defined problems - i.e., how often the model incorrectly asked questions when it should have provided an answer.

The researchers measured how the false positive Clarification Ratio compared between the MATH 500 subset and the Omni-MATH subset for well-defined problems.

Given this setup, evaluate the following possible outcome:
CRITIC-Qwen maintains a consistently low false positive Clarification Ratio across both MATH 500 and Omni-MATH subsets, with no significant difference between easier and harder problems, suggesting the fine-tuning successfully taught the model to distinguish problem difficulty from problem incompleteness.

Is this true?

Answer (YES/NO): NO